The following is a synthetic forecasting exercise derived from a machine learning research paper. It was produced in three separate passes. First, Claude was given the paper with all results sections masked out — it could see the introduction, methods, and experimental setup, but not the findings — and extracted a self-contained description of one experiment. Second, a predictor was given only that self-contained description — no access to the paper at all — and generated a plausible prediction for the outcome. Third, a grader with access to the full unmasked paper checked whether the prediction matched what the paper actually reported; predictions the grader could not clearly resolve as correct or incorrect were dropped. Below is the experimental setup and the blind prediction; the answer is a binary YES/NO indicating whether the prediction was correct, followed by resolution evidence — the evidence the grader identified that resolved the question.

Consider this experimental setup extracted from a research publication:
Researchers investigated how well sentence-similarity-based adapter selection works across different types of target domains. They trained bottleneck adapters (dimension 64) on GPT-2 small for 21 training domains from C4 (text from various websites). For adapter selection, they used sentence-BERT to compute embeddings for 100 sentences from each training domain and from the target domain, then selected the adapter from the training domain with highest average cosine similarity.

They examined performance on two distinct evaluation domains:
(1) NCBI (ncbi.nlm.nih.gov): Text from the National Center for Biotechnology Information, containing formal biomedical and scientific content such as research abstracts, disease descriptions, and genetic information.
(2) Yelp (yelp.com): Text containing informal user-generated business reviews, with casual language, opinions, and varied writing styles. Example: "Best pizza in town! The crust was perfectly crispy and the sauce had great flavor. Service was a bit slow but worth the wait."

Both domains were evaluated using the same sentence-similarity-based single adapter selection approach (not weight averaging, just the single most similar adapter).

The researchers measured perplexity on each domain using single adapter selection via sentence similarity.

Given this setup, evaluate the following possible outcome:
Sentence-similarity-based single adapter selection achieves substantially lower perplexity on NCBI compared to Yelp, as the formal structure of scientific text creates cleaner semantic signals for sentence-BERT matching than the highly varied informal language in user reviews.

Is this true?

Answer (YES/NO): YES